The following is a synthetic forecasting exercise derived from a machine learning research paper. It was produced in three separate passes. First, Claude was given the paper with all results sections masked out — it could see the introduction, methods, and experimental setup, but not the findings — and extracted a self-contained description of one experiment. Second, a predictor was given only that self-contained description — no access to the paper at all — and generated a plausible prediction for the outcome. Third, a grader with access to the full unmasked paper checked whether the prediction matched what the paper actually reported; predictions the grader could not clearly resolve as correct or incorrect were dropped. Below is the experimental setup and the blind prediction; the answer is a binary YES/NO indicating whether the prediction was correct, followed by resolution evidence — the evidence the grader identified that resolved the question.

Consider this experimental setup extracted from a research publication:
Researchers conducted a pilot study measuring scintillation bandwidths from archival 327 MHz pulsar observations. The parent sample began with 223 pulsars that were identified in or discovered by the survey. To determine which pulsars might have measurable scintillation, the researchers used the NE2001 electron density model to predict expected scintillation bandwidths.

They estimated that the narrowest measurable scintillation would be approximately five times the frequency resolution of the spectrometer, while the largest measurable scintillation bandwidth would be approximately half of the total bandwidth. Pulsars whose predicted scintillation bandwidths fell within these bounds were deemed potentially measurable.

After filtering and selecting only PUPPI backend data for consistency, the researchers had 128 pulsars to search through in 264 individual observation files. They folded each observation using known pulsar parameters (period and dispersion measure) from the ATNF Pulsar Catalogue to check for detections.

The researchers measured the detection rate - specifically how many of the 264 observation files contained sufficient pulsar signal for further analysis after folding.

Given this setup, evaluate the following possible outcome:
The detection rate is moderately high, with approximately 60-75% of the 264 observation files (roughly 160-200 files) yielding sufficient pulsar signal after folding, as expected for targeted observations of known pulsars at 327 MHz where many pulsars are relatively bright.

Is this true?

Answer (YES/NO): NO